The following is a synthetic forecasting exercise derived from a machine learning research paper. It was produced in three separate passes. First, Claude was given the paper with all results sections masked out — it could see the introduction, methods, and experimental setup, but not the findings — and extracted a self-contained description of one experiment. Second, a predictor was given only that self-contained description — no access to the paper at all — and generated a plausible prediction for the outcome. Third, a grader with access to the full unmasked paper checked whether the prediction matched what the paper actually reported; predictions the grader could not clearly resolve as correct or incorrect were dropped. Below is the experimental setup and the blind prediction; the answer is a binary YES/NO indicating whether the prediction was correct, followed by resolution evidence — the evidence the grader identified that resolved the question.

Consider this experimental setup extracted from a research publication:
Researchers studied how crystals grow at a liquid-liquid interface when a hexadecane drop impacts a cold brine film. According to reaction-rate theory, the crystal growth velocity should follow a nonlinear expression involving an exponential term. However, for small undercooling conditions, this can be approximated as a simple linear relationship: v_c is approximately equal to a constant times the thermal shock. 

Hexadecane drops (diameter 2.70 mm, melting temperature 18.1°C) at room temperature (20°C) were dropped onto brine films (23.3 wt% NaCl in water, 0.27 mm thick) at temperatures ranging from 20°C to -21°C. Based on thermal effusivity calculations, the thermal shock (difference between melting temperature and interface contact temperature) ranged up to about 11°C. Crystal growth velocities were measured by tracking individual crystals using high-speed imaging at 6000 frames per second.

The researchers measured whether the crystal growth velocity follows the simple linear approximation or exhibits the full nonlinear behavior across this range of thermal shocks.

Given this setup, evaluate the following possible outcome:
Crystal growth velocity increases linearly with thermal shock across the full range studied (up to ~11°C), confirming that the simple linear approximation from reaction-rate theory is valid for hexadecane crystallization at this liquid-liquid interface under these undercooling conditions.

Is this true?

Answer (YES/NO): YES